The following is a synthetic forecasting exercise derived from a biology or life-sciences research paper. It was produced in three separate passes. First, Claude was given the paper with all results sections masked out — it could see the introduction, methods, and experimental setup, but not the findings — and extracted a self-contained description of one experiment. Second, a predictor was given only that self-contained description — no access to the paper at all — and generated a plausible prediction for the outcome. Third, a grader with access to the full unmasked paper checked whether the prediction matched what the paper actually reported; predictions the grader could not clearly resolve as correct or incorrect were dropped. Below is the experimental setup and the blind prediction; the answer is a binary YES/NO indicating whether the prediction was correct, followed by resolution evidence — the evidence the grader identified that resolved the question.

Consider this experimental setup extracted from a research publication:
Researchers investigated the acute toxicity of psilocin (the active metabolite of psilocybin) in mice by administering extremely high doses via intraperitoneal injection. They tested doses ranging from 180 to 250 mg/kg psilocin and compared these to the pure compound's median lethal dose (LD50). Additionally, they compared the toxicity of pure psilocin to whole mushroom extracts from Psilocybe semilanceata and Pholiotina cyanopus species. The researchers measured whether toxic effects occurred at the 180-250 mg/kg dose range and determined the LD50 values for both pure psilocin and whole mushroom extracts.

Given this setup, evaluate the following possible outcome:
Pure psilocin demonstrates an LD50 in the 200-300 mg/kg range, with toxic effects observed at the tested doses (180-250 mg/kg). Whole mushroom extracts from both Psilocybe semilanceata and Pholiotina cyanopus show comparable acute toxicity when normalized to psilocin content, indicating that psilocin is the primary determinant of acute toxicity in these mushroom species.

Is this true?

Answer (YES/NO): NO